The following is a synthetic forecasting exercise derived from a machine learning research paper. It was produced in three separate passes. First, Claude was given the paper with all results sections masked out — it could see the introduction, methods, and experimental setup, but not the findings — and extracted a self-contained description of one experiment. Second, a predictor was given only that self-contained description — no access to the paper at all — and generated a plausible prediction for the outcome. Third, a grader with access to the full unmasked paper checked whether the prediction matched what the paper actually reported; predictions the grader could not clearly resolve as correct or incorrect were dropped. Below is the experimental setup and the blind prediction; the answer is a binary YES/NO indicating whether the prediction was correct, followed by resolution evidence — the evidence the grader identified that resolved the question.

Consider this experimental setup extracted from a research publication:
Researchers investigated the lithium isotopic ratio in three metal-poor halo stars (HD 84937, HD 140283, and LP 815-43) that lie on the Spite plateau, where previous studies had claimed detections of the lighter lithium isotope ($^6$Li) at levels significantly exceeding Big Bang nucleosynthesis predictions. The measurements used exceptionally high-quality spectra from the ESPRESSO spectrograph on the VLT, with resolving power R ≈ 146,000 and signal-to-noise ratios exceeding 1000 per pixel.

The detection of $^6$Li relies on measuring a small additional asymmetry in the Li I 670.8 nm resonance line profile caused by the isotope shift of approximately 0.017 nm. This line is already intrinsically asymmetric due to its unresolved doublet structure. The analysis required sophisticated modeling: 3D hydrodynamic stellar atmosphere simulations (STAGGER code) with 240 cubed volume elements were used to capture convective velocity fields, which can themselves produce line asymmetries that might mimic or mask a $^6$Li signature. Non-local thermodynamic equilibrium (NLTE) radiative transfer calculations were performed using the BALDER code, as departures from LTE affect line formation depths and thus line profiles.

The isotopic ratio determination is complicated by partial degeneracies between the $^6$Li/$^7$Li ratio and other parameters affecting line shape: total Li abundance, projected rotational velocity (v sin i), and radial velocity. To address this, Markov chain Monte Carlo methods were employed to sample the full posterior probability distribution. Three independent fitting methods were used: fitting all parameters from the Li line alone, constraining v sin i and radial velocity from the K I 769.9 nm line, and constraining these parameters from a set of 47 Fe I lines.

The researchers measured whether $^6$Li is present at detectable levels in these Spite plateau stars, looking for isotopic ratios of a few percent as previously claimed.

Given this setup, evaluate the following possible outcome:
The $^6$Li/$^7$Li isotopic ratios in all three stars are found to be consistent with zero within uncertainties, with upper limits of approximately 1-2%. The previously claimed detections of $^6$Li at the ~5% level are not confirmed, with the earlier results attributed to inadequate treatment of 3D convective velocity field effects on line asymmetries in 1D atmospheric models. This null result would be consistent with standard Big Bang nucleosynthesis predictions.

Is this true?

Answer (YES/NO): YES